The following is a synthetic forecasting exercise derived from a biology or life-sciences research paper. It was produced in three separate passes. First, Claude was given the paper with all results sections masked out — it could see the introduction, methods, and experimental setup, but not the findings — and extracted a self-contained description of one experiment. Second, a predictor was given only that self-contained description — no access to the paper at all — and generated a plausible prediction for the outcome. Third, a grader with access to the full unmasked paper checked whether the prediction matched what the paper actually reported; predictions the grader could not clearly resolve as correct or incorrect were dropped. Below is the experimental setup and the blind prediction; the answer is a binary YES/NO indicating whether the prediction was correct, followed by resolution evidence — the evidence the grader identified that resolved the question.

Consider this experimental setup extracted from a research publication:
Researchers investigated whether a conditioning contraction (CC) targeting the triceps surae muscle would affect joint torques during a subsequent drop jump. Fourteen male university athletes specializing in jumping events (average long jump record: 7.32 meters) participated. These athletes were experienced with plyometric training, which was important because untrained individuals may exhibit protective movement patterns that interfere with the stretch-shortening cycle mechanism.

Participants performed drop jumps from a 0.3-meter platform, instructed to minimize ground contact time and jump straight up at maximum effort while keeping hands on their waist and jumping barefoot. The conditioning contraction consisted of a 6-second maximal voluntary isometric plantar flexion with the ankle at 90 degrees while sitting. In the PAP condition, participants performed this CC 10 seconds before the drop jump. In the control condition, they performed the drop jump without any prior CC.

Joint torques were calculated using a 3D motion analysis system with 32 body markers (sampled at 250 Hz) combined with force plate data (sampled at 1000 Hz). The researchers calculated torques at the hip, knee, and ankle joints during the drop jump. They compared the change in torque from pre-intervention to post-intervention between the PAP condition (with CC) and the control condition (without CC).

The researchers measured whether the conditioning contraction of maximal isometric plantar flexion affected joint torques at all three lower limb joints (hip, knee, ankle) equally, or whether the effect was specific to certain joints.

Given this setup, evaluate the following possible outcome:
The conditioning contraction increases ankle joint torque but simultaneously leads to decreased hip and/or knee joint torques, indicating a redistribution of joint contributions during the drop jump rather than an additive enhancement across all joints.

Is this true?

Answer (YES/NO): NO